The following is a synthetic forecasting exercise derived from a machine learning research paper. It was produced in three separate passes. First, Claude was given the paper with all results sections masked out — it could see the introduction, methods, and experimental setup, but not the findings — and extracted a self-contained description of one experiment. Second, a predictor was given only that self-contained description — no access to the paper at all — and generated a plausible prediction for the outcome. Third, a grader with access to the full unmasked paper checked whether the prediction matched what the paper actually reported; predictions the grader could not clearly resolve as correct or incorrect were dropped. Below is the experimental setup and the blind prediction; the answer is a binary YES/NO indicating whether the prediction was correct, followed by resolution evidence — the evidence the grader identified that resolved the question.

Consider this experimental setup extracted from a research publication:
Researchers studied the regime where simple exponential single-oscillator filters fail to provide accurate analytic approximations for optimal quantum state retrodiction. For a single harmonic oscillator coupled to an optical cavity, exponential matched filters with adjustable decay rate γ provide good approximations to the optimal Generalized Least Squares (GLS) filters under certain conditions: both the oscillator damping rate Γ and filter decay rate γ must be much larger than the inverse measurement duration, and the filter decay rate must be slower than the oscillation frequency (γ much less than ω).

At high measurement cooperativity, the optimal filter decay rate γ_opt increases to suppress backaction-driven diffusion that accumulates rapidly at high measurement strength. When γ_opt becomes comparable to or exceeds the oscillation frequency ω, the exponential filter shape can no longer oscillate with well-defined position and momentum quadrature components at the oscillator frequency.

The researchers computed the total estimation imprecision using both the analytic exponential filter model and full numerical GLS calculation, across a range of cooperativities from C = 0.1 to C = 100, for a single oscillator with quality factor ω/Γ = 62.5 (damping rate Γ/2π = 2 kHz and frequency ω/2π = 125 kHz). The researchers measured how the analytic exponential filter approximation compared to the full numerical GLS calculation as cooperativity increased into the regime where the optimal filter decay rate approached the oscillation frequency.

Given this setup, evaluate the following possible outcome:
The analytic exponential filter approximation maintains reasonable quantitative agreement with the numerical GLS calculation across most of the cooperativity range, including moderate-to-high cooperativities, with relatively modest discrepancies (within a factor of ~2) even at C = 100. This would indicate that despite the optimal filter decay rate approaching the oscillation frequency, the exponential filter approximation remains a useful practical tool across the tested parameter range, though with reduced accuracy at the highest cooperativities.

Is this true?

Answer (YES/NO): NO